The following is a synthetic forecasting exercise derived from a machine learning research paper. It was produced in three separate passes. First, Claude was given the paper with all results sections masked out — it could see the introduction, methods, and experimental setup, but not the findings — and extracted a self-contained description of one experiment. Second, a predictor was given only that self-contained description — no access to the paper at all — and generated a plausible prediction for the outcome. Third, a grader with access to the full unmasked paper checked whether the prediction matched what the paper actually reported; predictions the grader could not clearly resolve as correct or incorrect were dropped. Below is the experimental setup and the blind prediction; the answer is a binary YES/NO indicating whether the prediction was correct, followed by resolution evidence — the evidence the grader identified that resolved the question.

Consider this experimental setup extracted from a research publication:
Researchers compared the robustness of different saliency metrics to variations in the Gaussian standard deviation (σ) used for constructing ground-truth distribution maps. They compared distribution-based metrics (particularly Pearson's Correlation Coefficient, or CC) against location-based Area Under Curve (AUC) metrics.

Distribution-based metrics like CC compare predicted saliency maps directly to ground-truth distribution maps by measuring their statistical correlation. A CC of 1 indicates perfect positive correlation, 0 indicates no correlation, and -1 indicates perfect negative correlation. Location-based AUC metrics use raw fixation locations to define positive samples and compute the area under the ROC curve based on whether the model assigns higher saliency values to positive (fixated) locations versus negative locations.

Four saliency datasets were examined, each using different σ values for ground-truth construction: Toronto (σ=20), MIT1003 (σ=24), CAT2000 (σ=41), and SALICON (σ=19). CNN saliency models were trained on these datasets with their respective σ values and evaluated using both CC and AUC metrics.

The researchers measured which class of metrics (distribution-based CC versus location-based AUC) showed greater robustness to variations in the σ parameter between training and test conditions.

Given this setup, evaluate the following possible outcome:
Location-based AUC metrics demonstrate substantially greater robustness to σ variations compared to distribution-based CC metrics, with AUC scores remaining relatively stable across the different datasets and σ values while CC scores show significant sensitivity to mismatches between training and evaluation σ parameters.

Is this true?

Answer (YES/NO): YES